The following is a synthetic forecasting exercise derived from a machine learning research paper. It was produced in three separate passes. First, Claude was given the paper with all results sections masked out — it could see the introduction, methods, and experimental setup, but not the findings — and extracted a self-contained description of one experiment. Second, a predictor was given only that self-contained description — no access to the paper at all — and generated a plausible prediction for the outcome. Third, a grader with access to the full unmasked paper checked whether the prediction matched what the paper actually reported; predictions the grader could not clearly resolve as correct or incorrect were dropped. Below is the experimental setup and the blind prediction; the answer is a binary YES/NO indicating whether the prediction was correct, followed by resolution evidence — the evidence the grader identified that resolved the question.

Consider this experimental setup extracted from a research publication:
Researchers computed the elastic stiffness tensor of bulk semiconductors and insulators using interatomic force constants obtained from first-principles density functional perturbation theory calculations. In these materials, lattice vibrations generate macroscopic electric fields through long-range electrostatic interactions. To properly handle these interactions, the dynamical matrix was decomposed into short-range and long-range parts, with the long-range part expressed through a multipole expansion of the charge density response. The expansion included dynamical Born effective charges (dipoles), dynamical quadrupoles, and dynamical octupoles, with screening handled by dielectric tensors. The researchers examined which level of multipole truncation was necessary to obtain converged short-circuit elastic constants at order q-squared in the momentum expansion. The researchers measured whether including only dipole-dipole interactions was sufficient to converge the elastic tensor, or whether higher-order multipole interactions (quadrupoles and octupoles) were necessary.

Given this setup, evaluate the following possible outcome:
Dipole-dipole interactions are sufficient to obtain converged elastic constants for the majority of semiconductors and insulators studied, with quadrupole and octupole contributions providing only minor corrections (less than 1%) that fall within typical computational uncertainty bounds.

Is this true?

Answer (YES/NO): NO